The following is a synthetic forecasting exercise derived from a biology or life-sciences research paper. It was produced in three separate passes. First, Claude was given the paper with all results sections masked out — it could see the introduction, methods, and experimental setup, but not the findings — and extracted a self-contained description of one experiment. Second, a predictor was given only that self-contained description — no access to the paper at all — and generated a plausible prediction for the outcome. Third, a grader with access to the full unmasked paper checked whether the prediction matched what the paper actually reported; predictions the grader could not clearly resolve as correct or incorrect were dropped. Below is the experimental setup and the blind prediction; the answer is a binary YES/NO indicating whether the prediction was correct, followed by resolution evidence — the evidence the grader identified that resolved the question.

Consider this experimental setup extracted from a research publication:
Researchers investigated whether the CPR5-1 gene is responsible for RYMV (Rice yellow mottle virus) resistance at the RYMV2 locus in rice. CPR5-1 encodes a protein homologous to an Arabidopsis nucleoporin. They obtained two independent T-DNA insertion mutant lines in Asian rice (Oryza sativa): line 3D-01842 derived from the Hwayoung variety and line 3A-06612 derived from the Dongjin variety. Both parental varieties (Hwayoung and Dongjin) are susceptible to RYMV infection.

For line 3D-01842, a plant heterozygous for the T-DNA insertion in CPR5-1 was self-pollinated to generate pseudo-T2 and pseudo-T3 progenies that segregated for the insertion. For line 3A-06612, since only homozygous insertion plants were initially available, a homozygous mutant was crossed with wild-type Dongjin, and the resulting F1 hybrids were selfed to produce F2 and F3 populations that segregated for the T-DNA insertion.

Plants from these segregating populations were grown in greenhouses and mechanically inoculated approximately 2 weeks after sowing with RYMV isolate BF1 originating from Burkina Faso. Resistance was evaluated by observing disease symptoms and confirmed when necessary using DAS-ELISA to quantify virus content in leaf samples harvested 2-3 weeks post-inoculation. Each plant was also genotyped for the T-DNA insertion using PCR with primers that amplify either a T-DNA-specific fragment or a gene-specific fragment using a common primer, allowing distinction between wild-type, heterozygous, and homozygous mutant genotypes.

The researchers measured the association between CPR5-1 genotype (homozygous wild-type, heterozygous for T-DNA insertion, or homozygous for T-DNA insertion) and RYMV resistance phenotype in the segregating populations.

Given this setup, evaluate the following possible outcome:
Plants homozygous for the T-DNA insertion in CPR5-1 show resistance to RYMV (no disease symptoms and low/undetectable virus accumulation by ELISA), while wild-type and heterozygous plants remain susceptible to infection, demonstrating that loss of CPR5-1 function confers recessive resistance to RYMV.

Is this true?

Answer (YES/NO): YES